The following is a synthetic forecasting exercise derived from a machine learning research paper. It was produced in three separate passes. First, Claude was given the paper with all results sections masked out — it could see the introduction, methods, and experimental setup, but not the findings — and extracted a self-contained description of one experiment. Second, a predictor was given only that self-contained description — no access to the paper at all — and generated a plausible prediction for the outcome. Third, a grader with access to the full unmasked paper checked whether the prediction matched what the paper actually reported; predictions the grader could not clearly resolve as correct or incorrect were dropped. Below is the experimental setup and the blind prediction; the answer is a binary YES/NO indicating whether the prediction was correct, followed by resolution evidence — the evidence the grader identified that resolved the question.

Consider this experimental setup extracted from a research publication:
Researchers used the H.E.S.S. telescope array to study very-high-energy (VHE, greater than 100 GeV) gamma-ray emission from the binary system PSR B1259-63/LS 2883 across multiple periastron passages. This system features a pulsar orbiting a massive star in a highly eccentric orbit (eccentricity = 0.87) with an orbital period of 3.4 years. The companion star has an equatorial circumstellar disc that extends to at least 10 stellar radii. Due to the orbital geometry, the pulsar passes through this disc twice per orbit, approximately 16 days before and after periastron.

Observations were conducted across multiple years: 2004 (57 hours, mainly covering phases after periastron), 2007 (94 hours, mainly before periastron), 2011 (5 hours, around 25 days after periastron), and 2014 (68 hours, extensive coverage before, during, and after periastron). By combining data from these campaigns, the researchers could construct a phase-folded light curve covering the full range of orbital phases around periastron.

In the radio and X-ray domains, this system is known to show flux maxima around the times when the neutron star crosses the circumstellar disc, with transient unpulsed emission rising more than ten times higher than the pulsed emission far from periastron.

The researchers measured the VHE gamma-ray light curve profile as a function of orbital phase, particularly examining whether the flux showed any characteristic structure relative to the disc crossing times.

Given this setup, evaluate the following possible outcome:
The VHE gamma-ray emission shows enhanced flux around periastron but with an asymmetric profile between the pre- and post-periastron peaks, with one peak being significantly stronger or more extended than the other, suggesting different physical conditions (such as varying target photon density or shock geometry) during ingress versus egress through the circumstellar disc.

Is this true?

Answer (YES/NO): YES